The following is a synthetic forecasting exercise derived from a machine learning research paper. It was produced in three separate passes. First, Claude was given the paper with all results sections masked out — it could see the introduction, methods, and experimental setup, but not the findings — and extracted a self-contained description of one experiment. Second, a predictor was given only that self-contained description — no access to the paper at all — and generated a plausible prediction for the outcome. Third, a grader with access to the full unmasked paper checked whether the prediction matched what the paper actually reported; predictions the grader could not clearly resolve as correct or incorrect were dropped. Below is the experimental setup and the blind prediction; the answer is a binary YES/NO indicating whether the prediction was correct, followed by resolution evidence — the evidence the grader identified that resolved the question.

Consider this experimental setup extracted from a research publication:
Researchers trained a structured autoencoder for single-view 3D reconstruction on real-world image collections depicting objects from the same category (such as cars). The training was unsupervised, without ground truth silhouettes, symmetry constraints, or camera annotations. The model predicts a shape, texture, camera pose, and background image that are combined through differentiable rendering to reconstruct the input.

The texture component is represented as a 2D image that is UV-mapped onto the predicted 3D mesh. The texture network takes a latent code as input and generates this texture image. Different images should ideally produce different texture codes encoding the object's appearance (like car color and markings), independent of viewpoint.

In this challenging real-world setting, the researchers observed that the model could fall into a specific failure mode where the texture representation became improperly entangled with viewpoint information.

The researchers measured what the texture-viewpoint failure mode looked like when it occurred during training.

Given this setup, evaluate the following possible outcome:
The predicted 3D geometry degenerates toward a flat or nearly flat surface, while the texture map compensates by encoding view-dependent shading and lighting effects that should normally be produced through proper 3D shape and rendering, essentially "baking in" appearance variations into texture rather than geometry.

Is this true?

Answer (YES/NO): NO